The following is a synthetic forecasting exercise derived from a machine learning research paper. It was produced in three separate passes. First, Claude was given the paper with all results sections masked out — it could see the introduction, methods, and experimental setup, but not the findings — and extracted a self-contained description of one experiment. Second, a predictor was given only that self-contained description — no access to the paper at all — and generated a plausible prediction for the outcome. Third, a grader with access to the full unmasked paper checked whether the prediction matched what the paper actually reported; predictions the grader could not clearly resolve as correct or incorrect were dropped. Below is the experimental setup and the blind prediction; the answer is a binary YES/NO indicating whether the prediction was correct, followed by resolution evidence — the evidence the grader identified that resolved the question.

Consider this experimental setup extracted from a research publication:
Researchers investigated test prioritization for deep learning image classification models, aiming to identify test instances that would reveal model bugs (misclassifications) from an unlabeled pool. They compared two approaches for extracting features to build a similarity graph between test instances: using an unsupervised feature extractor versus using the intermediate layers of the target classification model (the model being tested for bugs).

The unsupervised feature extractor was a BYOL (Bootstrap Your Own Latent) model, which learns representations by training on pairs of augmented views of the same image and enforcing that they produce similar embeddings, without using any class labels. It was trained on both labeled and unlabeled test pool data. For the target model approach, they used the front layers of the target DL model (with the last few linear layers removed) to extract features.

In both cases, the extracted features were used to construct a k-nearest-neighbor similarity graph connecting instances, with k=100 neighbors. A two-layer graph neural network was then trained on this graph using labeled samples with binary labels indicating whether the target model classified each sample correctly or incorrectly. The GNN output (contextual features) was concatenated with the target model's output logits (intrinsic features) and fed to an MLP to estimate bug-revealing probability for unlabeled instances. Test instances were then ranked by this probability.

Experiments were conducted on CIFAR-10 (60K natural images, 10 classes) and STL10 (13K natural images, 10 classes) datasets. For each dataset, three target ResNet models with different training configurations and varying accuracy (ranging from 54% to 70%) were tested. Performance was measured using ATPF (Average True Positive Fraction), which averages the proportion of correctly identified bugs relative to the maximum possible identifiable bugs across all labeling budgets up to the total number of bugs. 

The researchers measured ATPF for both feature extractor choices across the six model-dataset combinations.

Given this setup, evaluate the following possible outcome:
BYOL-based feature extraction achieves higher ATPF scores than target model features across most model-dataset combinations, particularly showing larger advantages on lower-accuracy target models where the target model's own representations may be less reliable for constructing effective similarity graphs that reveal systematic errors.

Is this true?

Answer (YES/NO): NO